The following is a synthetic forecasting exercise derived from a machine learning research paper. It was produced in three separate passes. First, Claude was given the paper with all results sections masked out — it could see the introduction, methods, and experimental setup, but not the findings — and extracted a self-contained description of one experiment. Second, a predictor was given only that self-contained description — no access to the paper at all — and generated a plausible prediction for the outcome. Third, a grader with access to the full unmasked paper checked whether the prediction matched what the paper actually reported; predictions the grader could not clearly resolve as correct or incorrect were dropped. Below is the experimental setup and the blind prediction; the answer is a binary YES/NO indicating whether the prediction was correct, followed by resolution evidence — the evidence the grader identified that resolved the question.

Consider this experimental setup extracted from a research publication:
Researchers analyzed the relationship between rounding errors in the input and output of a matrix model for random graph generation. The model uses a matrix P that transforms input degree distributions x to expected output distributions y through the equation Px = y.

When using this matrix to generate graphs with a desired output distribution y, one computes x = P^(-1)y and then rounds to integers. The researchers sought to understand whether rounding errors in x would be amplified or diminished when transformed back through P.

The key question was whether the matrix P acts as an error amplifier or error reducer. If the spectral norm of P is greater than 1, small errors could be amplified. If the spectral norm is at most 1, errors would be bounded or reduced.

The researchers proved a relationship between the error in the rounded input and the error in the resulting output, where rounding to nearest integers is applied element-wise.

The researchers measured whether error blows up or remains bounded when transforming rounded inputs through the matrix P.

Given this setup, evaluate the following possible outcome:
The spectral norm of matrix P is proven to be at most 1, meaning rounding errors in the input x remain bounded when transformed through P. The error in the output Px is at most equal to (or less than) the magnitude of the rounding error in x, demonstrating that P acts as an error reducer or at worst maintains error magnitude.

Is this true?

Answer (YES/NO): YES